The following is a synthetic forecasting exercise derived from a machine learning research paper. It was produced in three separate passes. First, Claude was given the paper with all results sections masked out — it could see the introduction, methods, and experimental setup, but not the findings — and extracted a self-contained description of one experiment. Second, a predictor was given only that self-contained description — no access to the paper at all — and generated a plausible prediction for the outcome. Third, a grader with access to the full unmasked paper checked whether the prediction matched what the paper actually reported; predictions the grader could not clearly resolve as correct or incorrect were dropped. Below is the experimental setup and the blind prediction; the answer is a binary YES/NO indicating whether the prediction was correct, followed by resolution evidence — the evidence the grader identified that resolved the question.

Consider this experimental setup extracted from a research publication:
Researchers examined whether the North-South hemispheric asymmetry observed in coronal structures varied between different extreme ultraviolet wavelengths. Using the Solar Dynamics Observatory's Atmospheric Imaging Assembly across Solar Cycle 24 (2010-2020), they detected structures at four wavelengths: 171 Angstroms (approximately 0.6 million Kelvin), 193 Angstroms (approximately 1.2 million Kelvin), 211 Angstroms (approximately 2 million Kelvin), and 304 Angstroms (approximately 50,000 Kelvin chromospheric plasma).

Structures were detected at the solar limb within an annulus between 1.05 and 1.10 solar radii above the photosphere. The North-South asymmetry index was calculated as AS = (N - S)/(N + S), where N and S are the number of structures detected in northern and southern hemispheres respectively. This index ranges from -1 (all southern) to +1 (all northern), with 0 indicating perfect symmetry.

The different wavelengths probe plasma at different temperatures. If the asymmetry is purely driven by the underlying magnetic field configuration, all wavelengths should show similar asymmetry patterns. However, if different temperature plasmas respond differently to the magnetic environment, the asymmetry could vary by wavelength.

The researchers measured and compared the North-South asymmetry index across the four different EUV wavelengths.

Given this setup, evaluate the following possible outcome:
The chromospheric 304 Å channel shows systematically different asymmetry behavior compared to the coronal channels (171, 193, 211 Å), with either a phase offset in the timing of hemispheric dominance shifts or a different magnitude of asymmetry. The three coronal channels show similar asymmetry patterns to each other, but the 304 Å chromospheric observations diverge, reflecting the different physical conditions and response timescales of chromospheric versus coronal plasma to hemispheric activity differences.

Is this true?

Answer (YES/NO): NO